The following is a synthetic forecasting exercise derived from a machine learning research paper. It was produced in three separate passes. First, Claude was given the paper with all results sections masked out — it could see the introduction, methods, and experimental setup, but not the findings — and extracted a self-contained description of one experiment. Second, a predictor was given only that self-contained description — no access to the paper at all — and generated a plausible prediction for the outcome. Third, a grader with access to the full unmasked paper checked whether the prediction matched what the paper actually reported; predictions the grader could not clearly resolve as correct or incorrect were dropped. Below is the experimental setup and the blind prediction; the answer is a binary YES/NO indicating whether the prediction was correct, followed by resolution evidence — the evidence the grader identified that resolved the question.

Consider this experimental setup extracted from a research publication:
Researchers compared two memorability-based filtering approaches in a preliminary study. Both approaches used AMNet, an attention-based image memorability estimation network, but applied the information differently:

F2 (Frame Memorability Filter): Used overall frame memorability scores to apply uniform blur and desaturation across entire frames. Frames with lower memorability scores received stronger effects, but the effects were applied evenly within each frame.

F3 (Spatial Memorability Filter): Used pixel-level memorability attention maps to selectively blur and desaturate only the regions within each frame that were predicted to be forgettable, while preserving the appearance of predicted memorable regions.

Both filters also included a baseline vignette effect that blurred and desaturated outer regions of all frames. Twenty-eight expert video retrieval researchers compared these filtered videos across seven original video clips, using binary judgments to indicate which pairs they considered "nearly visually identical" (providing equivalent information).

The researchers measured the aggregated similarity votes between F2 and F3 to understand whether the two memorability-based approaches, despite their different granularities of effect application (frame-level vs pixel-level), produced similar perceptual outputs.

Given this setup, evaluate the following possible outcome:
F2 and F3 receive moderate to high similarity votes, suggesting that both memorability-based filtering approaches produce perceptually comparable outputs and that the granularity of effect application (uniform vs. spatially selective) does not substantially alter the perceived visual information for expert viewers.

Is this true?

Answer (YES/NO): YES